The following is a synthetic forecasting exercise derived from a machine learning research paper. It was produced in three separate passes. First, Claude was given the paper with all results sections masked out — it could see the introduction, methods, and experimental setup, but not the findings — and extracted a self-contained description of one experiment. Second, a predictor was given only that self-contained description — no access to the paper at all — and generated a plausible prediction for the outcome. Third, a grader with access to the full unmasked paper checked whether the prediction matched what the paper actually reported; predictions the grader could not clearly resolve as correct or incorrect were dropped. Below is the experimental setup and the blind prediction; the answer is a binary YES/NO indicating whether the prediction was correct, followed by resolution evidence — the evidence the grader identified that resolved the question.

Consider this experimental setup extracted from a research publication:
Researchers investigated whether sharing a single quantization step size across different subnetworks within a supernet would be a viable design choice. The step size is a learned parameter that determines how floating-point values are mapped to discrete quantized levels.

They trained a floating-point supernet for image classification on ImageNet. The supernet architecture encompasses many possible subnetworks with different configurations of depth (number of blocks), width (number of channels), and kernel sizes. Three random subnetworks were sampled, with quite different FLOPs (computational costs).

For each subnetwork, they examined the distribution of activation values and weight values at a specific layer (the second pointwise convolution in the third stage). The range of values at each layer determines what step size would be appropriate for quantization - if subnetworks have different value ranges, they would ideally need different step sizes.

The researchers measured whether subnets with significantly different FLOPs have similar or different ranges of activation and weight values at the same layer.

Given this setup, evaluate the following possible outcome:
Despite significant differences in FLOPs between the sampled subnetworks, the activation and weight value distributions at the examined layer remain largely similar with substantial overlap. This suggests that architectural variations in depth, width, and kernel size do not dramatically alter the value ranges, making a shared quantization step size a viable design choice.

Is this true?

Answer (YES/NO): YES